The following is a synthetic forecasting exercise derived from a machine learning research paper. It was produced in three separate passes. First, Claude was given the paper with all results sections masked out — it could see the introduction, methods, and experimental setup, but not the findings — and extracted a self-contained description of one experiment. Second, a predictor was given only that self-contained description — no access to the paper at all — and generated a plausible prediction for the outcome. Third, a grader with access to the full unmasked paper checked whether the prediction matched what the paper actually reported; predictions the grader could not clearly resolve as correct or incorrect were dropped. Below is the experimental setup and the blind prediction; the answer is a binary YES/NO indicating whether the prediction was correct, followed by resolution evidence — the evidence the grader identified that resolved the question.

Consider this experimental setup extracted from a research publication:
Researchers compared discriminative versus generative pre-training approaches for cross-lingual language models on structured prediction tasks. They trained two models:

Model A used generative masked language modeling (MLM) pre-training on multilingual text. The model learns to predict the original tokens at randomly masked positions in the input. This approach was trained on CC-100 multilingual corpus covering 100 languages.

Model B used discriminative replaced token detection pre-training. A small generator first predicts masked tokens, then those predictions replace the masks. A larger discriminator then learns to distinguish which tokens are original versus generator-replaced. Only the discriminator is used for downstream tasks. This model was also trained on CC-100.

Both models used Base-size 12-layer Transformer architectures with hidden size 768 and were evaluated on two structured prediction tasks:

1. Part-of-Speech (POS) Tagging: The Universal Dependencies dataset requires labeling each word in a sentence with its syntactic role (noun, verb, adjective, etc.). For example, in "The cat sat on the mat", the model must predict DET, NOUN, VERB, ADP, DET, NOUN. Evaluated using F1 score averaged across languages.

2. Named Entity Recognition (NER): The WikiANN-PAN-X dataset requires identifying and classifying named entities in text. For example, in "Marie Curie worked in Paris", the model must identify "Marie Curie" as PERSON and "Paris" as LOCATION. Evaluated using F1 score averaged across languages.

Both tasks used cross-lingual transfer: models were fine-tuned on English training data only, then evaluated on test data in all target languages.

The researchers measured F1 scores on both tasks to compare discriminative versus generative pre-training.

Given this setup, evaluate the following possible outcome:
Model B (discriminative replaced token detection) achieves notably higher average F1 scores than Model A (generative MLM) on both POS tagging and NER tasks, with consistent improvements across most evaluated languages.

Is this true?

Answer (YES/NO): NO